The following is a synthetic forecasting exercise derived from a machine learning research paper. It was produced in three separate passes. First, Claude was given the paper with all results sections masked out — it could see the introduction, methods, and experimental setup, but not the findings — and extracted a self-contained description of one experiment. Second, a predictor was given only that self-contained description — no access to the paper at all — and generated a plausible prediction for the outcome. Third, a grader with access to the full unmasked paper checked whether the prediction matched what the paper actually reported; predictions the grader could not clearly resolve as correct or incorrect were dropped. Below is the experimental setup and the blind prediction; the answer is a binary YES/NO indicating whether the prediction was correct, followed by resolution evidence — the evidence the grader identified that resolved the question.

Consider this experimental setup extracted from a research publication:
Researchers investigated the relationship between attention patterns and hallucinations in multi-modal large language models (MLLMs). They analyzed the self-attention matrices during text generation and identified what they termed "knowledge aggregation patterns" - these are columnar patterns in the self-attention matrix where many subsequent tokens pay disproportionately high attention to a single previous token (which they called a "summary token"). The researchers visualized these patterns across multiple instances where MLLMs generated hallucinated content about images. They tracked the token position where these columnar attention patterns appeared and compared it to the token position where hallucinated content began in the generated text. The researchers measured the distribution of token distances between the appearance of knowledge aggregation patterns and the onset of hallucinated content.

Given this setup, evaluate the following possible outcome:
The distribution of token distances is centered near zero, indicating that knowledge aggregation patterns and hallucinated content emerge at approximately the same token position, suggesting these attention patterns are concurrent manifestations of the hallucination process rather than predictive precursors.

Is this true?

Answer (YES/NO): NO